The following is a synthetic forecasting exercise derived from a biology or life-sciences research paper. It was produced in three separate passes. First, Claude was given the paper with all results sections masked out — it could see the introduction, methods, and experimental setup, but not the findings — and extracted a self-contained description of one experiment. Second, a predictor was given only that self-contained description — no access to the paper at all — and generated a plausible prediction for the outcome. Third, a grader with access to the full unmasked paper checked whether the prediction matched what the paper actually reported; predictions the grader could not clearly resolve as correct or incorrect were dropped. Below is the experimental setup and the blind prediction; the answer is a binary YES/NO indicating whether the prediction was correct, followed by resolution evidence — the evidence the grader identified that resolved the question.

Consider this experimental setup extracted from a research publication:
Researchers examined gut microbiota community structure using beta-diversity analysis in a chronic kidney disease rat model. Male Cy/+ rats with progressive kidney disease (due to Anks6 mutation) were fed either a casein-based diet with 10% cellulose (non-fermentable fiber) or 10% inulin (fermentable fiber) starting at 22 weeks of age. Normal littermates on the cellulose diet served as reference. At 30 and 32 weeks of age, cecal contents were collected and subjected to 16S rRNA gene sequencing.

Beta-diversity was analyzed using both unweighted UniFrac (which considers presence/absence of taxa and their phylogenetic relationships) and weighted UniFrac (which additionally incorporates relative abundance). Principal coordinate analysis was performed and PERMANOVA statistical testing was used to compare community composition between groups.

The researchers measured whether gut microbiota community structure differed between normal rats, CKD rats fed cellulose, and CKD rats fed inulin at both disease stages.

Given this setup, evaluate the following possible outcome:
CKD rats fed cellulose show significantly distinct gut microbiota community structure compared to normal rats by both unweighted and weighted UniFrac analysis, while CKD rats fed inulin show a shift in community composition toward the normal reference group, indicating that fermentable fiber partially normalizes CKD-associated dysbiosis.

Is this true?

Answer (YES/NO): NO